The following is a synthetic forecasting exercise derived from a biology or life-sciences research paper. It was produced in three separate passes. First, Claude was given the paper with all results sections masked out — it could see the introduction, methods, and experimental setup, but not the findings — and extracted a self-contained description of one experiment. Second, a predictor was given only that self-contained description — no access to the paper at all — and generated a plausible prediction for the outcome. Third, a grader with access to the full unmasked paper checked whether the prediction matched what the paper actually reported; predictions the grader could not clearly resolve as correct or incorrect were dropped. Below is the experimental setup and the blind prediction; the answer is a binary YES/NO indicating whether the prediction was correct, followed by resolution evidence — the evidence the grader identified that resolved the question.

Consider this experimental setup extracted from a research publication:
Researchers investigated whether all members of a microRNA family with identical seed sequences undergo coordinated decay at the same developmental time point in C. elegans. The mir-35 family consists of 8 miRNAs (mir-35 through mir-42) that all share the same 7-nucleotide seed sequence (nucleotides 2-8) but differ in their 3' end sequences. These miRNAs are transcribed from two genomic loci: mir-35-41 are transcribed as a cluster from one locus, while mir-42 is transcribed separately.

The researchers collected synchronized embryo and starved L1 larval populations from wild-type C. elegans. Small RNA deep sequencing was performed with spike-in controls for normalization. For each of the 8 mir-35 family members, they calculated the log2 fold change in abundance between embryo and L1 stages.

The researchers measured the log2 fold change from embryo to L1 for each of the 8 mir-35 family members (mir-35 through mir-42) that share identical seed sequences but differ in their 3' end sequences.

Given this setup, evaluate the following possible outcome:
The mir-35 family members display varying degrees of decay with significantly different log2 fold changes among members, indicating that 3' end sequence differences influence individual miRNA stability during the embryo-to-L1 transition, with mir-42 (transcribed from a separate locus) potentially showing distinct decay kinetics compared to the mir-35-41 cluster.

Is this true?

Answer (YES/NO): NO